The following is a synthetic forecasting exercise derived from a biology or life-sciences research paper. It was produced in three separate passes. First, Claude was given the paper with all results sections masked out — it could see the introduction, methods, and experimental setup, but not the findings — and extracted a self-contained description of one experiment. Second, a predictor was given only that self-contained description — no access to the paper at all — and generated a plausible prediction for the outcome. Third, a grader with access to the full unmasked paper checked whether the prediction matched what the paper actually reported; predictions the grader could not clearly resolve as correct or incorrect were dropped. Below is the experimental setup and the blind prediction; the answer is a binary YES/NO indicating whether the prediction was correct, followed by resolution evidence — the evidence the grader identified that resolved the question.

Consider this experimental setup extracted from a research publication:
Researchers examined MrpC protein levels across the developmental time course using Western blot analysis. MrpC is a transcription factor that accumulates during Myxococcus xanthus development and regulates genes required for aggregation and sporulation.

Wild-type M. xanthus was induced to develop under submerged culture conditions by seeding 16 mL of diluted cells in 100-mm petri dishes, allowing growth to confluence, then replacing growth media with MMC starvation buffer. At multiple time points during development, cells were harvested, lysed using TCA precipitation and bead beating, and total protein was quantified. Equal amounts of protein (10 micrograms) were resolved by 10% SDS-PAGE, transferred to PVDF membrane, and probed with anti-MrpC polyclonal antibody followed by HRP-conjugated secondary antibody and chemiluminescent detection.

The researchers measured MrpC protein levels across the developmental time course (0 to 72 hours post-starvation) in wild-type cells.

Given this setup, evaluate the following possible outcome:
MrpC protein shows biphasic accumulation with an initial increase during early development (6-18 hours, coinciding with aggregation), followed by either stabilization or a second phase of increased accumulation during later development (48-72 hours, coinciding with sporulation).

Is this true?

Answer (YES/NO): NO